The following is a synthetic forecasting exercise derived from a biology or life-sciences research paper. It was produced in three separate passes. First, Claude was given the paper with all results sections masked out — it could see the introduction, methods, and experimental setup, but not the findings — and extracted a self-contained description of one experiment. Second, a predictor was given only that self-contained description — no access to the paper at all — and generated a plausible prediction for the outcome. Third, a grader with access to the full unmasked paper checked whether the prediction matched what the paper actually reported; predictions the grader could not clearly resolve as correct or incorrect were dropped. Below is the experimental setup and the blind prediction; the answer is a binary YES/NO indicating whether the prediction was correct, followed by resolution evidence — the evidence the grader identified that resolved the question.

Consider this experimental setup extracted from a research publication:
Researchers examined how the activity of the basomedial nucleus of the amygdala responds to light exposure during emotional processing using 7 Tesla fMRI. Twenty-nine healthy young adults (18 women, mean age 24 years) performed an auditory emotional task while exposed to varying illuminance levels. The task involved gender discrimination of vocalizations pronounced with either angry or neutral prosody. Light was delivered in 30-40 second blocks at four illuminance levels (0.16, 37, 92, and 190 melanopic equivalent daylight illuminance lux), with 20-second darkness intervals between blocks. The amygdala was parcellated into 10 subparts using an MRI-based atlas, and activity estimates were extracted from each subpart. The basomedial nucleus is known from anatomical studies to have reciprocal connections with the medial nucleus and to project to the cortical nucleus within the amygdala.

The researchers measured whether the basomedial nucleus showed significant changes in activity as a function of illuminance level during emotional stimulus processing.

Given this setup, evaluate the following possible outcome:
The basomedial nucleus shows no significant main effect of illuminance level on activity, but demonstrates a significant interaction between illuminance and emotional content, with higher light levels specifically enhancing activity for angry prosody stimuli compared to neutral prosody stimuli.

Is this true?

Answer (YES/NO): NO